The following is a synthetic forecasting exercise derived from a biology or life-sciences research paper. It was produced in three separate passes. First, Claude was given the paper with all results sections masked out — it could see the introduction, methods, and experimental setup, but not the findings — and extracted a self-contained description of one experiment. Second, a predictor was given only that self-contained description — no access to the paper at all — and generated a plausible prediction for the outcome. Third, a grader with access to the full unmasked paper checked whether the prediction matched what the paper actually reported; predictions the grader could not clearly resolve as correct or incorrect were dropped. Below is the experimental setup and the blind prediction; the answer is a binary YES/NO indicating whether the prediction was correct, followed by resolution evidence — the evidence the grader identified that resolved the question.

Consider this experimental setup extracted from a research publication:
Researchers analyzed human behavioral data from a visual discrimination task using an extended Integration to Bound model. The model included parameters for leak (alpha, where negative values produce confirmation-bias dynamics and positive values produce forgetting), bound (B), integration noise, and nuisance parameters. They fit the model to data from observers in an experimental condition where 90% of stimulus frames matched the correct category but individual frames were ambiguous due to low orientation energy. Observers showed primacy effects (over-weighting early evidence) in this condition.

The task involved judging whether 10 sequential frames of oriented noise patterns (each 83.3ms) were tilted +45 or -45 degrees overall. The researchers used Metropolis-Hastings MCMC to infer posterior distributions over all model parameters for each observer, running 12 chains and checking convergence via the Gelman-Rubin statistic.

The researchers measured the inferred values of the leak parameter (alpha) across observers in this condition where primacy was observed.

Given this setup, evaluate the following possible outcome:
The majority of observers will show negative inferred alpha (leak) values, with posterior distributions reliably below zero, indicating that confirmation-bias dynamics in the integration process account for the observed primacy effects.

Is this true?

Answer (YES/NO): YES